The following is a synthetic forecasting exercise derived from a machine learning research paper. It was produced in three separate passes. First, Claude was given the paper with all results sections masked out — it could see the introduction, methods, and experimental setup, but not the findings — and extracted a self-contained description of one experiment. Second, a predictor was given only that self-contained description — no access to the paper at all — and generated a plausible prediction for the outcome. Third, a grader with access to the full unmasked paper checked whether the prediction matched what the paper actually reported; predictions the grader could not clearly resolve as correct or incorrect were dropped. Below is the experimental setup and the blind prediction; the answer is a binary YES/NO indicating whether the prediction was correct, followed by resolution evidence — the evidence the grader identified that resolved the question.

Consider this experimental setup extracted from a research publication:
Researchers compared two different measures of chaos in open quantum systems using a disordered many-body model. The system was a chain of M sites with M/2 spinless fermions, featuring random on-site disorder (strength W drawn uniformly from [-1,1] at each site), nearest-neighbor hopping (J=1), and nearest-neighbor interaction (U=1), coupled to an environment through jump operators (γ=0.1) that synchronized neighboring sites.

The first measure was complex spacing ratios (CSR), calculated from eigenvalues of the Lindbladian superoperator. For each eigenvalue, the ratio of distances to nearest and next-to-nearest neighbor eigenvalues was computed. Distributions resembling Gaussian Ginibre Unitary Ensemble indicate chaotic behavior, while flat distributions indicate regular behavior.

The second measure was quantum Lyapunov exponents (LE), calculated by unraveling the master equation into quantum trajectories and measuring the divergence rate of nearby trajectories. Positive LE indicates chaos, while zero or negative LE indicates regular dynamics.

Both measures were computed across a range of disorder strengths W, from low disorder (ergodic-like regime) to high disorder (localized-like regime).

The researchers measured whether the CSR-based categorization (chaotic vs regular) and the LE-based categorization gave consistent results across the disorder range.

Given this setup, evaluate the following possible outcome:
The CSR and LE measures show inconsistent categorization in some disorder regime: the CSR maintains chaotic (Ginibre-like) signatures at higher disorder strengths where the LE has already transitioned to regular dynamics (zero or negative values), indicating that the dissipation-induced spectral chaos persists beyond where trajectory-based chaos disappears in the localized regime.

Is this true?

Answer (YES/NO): NO